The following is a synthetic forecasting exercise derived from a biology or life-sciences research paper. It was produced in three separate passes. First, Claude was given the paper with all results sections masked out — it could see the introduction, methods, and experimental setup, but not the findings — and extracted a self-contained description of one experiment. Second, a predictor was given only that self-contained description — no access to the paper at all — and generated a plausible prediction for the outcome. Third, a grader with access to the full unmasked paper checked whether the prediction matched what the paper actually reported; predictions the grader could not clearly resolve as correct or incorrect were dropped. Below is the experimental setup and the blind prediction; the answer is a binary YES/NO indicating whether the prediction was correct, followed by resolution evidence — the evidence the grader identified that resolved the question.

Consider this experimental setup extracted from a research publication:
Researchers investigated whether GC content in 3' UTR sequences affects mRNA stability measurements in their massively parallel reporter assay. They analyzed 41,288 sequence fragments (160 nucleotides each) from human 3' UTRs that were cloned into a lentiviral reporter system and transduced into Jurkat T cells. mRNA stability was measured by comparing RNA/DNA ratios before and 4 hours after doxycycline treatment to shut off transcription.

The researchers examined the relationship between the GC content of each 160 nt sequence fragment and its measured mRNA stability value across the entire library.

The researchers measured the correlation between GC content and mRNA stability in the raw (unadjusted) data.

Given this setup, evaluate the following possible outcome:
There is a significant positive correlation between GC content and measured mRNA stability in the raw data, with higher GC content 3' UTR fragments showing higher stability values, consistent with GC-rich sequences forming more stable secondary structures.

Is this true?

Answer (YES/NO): NO